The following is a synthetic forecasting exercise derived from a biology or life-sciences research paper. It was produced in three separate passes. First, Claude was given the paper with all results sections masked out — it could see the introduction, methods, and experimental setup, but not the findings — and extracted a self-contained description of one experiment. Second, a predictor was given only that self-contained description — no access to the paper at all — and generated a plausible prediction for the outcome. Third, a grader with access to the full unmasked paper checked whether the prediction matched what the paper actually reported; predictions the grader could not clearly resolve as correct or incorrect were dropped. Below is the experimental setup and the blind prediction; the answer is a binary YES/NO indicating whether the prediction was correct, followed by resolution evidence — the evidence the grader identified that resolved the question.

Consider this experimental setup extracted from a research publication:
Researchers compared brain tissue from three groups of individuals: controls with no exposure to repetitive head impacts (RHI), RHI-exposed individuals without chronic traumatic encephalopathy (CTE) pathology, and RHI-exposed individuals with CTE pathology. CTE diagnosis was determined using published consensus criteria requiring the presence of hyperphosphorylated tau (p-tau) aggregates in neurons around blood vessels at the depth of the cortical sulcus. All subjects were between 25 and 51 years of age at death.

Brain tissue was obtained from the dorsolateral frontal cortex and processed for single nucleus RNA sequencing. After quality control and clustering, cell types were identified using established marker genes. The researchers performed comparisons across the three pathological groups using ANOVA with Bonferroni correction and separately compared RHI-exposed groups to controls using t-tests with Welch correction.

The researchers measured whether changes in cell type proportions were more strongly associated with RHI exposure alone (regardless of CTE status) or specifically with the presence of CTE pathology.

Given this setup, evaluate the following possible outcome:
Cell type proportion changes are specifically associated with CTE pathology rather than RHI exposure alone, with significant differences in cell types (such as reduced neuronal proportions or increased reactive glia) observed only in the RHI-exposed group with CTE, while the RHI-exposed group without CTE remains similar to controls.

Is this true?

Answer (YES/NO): NO